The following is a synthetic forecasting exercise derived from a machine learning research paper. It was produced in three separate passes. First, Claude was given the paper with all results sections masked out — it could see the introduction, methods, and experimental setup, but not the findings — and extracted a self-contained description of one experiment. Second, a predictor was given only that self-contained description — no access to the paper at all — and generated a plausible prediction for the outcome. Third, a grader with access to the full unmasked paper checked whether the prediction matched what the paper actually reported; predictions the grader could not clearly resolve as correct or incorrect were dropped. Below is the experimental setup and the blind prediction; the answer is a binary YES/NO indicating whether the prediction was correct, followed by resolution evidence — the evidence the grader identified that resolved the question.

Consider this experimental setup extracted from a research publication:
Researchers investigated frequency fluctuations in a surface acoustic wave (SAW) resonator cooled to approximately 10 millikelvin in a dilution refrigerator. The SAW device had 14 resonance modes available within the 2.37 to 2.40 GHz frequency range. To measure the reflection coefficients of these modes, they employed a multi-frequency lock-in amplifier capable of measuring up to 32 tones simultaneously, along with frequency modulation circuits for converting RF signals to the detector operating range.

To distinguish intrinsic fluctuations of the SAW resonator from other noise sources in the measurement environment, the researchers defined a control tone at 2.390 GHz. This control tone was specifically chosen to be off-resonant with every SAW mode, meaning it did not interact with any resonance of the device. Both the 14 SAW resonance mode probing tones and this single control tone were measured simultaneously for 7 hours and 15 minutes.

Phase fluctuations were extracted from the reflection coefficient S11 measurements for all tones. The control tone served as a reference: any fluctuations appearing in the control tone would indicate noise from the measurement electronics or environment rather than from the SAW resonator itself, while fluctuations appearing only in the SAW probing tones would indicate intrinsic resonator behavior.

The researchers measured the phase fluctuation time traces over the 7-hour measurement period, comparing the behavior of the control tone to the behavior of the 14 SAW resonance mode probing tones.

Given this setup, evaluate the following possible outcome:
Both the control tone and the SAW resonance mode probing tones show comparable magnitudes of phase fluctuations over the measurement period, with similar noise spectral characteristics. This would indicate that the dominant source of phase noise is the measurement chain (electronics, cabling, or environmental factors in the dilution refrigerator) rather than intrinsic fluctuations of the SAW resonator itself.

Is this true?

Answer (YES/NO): NO